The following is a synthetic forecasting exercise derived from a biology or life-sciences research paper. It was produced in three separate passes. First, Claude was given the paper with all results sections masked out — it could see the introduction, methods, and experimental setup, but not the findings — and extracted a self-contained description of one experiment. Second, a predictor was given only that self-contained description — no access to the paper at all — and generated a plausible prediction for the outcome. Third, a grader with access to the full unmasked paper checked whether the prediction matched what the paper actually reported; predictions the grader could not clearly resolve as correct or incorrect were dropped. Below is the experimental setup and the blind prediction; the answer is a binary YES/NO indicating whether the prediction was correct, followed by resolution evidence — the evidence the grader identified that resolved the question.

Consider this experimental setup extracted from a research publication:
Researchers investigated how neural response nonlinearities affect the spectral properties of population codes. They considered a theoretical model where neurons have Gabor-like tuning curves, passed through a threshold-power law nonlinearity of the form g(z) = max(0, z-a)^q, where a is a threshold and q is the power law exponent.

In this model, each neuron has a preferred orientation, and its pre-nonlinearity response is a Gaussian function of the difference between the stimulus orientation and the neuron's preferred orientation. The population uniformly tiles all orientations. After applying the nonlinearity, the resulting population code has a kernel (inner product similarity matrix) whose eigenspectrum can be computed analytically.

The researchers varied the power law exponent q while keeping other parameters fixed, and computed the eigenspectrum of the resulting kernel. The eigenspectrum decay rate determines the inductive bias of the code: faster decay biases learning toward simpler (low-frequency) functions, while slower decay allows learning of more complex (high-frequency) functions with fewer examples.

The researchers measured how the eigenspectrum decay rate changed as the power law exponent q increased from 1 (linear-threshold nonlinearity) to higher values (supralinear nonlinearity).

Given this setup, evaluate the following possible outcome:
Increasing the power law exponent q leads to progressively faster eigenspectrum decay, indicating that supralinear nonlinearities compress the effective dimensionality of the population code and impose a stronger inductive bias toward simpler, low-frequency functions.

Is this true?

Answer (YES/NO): NO